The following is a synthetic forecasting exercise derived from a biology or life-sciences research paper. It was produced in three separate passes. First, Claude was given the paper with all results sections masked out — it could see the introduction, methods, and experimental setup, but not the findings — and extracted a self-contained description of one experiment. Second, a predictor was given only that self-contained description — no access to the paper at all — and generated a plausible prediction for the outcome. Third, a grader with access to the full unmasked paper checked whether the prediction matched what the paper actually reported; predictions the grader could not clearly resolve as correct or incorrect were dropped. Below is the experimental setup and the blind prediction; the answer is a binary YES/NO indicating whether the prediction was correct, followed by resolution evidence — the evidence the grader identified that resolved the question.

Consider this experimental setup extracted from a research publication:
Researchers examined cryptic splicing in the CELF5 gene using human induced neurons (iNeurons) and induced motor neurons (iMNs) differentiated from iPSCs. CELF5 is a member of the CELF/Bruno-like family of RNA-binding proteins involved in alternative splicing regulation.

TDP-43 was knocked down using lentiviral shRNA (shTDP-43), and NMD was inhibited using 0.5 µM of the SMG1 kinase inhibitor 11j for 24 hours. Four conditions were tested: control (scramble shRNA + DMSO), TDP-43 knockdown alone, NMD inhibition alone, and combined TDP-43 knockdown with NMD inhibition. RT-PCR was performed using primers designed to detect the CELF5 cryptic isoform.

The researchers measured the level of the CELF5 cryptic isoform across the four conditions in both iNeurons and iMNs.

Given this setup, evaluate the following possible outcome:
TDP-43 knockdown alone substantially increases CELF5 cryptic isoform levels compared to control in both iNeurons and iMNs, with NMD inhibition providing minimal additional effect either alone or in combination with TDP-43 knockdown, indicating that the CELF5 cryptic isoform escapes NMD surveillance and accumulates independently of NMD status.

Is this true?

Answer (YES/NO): NO